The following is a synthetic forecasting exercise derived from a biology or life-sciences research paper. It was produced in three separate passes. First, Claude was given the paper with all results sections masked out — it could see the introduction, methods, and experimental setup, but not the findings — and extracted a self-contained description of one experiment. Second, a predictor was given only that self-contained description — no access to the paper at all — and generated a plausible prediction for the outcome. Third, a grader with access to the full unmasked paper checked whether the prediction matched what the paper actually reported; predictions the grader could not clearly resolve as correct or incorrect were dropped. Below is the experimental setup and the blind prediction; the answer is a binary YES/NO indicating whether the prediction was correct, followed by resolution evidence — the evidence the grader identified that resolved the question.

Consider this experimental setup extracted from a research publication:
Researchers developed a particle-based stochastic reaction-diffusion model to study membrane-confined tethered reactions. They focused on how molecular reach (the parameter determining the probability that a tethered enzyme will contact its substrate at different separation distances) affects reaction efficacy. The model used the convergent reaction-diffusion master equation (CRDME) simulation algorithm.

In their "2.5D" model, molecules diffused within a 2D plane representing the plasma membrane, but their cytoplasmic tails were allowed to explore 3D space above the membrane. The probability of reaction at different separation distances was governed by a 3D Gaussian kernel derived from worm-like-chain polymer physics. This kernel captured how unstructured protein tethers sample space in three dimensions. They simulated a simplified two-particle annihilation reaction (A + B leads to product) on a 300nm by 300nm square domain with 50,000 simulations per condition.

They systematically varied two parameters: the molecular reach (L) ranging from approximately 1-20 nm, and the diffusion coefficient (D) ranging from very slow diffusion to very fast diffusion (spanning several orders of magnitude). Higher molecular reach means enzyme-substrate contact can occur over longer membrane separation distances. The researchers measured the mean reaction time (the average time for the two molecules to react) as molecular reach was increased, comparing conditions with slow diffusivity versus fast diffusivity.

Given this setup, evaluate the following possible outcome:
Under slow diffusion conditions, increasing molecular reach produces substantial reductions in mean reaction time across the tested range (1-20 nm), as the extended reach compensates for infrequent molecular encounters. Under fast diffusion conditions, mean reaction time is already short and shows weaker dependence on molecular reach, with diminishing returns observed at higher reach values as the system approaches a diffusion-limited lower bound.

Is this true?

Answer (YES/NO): NO